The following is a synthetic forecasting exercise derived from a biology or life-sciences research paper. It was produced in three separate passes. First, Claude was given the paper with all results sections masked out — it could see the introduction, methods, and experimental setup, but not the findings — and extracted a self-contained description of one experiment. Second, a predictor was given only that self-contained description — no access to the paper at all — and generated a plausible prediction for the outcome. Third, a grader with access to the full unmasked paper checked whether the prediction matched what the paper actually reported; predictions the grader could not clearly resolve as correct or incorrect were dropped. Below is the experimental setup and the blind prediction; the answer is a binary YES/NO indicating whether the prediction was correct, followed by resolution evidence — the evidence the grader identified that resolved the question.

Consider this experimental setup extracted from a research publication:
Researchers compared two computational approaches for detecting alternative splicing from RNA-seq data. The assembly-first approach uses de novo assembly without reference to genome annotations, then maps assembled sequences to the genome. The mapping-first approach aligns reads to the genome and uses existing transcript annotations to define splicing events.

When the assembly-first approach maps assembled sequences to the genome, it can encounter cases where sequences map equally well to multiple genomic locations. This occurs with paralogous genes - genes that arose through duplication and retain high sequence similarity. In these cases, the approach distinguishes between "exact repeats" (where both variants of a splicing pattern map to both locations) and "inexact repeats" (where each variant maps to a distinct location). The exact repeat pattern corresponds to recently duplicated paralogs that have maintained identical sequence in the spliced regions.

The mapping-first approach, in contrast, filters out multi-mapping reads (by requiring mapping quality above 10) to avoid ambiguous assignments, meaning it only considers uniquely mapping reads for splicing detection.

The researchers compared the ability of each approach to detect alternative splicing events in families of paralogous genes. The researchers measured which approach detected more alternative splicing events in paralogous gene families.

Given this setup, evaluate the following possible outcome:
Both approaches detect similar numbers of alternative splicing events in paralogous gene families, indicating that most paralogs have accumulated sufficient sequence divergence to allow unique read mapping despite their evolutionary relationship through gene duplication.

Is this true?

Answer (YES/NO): NO